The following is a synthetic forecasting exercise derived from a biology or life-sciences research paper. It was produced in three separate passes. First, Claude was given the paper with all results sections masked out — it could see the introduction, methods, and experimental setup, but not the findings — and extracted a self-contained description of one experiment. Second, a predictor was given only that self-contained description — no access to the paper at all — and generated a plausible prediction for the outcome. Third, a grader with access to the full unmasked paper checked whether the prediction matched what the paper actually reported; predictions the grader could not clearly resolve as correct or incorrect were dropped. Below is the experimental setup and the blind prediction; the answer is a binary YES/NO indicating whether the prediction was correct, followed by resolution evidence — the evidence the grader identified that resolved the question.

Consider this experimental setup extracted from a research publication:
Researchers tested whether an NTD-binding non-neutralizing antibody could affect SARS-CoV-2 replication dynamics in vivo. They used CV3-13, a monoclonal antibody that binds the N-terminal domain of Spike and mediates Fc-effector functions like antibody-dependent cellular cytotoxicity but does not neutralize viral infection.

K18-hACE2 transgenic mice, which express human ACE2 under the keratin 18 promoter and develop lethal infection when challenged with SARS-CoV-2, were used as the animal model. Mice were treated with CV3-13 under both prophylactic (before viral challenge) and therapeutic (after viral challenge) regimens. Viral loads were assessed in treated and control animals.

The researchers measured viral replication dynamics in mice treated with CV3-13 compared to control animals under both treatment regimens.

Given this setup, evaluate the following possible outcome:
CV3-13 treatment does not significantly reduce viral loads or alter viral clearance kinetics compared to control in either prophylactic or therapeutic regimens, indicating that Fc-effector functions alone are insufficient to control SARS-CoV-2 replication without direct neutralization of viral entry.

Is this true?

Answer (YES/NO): YES